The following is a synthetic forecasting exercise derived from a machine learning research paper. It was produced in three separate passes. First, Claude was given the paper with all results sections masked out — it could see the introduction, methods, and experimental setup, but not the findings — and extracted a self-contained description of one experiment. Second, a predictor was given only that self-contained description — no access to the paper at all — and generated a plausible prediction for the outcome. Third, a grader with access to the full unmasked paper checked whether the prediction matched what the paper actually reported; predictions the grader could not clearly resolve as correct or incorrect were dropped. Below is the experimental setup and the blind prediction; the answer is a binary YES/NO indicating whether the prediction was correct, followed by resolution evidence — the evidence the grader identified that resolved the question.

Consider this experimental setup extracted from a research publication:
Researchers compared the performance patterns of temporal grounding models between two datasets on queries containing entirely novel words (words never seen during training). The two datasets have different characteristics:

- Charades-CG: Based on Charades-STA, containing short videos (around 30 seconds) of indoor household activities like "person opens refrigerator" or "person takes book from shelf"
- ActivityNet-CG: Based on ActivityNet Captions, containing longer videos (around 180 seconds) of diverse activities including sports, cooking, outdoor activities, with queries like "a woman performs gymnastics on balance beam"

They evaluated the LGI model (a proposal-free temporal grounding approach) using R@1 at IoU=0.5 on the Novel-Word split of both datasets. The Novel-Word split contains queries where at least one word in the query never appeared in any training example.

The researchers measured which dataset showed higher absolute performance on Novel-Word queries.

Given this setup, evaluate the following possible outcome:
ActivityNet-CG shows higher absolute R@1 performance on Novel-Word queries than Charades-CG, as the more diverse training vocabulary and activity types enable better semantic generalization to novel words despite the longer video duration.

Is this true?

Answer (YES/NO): NO